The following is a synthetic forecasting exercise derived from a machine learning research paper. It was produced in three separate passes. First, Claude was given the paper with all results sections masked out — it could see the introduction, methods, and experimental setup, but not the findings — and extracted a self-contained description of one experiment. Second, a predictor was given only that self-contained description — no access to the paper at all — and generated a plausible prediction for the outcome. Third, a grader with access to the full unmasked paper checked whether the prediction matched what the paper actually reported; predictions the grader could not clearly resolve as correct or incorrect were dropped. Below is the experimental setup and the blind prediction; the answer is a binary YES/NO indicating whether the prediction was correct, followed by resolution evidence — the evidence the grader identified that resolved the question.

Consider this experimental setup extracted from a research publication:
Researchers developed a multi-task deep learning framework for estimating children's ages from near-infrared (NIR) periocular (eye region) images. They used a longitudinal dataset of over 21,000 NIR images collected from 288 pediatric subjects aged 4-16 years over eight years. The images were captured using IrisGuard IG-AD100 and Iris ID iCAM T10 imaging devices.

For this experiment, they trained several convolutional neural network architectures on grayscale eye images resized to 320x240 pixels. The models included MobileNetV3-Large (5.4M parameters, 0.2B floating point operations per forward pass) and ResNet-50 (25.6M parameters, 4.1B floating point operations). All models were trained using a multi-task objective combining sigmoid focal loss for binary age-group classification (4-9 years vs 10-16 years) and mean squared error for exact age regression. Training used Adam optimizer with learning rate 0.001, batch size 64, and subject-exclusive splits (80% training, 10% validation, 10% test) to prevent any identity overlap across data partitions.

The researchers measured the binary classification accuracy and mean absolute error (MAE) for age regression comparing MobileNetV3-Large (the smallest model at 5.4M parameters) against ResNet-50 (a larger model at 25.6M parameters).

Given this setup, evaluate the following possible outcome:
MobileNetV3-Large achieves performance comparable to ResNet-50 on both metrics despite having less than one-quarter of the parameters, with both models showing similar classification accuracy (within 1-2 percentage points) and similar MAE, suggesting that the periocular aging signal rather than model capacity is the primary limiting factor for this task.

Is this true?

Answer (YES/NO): NO